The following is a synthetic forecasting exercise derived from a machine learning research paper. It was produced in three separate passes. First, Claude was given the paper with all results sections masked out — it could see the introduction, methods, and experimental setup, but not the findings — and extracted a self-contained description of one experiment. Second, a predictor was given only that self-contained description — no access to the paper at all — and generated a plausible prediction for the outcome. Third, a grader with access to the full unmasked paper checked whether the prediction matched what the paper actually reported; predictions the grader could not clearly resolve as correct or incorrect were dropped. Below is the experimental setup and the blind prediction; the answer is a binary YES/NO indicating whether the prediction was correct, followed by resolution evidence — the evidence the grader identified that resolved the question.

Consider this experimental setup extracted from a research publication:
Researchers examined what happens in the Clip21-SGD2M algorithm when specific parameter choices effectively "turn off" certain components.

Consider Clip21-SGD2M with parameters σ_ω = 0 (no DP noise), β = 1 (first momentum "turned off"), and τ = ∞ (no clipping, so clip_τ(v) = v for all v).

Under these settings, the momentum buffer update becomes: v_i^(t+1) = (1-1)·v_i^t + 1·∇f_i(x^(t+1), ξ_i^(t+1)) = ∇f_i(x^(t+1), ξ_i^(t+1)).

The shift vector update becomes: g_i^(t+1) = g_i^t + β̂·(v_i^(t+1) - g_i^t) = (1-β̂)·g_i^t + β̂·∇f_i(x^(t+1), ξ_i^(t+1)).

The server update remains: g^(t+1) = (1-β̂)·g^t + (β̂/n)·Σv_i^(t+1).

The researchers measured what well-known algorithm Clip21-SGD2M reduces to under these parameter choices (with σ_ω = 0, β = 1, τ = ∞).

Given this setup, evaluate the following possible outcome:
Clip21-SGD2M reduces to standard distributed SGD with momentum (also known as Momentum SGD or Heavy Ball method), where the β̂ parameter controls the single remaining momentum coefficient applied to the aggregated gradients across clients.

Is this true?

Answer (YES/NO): YES